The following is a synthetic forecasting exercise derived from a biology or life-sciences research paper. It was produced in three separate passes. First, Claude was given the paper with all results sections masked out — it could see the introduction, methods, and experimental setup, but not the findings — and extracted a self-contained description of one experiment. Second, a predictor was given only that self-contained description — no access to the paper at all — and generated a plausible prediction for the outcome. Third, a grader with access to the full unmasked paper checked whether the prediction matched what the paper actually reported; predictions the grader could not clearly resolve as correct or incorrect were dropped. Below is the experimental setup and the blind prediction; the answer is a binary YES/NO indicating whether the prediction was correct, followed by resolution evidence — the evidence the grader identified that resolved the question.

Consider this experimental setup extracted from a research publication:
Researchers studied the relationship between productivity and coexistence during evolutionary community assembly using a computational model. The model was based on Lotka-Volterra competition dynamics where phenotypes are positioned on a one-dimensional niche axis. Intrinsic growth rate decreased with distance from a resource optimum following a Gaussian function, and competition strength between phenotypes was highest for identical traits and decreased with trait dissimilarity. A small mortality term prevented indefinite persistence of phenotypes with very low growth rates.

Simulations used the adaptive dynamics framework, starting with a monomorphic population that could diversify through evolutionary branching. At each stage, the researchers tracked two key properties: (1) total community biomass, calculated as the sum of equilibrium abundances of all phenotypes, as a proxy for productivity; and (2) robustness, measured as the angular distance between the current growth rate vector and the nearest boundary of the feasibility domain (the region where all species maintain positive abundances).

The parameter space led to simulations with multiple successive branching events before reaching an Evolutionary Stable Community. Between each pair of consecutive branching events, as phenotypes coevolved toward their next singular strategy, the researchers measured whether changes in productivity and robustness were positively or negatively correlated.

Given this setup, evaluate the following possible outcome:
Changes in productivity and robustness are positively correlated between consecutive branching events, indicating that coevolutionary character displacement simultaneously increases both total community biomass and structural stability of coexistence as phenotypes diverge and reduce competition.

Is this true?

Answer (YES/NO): YES